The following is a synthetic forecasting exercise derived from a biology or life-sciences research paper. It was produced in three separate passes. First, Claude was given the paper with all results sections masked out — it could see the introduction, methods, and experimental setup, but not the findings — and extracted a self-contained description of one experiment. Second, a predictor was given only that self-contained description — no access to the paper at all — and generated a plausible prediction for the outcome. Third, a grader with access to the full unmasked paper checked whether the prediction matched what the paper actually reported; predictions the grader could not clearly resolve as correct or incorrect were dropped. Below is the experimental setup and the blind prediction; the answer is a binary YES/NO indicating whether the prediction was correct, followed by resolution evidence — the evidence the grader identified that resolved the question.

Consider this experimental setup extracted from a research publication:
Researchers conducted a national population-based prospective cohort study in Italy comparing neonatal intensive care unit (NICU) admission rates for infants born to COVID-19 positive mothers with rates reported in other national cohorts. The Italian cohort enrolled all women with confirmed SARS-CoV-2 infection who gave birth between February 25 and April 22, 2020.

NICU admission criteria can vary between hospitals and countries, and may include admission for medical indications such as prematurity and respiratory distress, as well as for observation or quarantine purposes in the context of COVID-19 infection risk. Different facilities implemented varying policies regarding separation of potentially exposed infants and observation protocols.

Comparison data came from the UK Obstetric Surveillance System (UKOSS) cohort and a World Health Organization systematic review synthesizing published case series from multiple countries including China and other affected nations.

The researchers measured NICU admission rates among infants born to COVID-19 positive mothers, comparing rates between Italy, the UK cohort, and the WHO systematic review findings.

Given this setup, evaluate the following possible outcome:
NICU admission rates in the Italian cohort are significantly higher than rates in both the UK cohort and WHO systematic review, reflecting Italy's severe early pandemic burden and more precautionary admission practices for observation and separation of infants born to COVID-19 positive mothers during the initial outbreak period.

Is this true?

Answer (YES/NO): NO